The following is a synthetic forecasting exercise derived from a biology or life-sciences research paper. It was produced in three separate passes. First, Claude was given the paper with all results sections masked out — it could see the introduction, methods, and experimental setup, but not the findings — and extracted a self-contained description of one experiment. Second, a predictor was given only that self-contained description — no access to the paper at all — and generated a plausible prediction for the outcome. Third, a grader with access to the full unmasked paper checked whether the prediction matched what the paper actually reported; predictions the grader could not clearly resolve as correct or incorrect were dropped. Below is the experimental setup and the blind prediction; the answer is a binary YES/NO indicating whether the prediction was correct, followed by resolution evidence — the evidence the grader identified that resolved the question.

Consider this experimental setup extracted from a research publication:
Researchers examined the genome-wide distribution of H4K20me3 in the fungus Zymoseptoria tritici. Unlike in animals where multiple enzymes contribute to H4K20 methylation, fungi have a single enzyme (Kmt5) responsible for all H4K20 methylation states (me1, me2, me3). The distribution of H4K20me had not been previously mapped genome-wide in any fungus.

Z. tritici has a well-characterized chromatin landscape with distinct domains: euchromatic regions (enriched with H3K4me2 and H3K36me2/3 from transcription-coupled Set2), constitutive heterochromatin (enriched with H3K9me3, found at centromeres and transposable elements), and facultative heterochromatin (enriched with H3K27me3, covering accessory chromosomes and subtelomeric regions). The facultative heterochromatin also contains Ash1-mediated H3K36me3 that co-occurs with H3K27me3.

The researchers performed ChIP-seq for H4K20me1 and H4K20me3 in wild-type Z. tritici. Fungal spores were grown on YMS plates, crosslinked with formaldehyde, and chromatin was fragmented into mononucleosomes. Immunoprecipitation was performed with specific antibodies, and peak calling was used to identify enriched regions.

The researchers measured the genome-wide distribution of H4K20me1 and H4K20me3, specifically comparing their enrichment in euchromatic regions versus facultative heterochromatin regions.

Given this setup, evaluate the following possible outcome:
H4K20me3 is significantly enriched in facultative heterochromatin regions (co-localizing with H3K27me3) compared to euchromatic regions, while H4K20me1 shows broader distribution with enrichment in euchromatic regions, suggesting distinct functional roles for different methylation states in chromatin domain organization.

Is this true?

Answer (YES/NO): NO